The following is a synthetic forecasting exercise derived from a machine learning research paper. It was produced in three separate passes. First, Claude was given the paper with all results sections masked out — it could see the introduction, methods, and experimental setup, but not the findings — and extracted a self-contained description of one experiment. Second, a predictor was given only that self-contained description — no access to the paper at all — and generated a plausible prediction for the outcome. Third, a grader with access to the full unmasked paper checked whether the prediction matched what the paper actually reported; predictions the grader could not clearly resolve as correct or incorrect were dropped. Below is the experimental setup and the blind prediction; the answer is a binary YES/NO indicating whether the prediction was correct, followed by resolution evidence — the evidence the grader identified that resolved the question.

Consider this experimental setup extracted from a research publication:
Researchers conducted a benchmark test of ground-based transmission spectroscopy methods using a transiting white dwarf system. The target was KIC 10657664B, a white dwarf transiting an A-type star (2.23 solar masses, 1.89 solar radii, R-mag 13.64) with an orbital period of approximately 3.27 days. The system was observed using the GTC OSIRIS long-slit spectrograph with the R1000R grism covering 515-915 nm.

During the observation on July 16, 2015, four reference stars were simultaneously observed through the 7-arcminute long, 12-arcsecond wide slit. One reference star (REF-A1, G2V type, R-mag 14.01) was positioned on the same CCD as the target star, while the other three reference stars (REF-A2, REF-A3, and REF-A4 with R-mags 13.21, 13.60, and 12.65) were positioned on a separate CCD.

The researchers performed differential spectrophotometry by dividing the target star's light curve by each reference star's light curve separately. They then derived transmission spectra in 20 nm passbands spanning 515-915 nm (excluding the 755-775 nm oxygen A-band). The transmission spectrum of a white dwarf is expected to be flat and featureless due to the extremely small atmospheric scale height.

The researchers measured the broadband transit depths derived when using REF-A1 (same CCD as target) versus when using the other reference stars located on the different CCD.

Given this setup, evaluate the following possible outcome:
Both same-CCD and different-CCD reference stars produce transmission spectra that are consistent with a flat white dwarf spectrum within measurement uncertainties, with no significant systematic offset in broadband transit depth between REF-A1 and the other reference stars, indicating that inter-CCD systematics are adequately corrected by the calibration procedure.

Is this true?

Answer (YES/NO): NO